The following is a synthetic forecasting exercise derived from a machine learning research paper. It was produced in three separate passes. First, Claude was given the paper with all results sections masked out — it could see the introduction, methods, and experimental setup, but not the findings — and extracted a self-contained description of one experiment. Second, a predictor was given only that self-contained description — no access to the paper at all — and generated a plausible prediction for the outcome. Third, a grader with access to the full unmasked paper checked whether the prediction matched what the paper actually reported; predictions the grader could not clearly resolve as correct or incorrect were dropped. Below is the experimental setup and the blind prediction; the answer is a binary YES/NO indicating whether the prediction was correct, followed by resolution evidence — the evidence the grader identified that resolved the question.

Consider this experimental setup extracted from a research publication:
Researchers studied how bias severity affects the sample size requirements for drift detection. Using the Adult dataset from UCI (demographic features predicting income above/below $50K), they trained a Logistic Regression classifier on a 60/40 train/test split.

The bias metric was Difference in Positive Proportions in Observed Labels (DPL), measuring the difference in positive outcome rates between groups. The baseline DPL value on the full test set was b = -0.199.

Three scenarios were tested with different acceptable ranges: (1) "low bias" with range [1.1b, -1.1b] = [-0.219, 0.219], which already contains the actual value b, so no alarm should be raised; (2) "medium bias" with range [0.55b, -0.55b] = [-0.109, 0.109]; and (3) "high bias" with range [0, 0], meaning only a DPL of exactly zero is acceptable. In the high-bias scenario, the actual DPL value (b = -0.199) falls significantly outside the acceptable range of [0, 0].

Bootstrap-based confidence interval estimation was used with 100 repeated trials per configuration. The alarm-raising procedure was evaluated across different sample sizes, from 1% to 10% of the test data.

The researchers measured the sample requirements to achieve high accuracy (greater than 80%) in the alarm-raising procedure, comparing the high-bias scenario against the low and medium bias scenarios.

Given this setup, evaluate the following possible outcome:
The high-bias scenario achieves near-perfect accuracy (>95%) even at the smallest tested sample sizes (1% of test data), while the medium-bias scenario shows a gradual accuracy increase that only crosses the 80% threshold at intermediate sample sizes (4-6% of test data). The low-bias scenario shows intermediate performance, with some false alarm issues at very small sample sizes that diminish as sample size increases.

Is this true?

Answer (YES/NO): NO